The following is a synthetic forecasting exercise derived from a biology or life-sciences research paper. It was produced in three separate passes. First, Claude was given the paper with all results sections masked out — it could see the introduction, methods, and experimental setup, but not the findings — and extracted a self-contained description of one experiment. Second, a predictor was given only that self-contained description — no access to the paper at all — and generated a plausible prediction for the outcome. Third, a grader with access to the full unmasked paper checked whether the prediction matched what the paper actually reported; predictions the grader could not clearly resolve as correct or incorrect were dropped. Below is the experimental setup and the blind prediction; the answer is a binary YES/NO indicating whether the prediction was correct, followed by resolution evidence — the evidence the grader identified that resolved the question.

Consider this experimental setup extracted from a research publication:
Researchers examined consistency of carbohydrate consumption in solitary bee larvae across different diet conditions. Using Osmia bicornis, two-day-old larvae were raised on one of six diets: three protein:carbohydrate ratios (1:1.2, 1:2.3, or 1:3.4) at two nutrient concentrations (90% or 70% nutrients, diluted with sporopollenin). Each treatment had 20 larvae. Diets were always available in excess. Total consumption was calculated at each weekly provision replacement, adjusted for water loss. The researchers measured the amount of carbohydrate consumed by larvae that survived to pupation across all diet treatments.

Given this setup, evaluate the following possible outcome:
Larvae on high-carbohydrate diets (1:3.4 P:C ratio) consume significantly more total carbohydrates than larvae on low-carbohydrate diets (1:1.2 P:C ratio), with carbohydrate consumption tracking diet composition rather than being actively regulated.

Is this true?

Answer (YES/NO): NO